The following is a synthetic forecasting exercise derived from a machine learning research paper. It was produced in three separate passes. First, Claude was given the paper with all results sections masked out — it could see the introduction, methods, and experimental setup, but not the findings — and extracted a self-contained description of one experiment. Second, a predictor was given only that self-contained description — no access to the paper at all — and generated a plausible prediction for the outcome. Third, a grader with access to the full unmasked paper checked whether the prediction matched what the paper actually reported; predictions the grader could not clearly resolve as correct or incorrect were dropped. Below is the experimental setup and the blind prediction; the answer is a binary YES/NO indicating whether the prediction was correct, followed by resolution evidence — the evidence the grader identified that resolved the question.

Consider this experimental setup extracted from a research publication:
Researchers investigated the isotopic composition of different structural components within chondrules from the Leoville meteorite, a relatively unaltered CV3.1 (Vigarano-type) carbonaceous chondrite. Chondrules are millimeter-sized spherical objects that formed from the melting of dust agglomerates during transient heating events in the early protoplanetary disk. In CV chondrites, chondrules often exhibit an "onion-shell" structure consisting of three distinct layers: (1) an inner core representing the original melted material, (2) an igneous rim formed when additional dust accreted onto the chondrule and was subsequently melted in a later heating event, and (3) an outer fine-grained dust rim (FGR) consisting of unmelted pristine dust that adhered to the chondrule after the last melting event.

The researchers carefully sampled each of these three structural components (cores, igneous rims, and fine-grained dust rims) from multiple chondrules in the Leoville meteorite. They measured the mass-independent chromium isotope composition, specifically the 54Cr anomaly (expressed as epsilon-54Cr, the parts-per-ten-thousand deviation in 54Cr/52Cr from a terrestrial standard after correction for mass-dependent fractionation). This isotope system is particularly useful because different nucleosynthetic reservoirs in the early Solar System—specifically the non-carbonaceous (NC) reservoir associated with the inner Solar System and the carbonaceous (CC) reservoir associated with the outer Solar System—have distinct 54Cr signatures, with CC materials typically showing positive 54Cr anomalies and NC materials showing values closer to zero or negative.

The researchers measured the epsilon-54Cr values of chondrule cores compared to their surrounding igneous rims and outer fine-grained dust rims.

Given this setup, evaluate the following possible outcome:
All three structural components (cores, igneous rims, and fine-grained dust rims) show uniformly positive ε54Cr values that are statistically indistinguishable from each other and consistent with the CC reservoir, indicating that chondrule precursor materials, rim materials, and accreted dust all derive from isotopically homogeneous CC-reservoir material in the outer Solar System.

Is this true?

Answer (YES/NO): NO